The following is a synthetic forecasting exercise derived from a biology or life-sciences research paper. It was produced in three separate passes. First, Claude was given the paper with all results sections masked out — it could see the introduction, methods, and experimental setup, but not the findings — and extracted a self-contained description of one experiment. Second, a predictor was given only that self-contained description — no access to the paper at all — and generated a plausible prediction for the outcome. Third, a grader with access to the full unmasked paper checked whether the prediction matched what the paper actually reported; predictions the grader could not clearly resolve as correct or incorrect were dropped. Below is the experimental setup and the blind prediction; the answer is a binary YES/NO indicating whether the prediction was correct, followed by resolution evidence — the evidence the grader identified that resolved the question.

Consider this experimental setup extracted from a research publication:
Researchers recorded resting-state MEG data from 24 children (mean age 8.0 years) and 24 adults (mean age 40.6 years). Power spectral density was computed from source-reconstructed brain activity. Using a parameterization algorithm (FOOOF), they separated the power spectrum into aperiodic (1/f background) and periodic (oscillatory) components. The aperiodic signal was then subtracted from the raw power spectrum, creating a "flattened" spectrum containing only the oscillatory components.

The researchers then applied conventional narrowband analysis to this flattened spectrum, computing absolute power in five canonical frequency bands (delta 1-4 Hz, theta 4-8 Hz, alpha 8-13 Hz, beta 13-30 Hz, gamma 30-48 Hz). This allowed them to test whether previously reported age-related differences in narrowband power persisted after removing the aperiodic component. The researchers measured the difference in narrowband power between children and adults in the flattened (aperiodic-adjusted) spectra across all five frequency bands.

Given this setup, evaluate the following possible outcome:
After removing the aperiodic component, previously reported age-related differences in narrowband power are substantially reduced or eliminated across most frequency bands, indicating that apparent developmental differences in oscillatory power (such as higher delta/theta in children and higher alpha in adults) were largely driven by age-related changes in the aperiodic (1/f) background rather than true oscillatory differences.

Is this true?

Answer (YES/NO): NO